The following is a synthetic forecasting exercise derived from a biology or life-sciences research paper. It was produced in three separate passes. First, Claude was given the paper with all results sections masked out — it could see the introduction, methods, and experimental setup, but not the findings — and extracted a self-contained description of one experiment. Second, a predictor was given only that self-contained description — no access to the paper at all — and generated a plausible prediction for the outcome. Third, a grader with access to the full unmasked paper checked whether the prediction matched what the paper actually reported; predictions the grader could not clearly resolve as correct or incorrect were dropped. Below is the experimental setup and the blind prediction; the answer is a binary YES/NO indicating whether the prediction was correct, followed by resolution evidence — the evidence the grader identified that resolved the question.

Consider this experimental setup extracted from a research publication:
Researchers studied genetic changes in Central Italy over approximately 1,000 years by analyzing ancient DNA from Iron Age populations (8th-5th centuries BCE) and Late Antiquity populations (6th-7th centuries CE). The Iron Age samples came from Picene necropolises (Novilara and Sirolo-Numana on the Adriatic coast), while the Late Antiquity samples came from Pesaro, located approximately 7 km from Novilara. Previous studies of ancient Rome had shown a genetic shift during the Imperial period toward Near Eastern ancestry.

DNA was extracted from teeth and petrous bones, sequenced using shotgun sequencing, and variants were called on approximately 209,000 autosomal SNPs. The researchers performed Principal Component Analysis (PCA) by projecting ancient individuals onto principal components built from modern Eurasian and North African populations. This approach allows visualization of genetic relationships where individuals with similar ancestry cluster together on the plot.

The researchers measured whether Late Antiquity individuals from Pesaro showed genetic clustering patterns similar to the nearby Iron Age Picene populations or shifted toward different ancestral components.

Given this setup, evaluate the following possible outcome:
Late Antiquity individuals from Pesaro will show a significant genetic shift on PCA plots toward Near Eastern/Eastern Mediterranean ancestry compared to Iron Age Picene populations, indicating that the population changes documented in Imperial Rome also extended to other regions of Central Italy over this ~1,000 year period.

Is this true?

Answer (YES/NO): YES